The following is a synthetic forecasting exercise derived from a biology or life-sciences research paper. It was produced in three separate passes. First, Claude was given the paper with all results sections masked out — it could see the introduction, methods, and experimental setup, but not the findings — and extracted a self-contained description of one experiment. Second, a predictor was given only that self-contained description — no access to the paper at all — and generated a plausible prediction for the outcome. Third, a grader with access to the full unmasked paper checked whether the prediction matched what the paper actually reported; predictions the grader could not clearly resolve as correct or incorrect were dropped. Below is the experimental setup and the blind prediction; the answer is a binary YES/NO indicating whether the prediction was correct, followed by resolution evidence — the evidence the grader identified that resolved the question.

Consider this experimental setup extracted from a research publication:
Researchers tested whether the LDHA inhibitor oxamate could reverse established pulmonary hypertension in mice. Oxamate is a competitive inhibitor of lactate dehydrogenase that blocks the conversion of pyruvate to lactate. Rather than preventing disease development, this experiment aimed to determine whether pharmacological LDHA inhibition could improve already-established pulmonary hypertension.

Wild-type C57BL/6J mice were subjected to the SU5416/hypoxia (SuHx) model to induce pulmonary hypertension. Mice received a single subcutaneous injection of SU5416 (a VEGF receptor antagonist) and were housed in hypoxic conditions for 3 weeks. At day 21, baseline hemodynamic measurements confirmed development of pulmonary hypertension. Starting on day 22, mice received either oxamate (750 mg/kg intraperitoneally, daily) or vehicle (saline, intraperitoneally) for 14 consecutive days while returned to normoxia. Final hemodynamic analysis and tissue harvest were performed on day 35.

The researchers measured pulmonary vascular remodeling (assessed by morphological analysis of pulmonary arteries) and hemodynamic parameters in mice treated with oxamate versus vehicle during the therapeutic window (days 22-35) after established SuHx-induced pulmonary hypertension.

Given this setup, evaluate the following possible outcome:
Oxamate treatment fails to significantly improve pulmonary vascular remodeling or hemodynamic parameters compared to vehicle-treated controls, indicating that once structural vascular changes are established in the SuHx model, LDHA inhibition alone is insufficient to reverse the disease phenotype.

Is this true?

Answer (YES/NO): NO